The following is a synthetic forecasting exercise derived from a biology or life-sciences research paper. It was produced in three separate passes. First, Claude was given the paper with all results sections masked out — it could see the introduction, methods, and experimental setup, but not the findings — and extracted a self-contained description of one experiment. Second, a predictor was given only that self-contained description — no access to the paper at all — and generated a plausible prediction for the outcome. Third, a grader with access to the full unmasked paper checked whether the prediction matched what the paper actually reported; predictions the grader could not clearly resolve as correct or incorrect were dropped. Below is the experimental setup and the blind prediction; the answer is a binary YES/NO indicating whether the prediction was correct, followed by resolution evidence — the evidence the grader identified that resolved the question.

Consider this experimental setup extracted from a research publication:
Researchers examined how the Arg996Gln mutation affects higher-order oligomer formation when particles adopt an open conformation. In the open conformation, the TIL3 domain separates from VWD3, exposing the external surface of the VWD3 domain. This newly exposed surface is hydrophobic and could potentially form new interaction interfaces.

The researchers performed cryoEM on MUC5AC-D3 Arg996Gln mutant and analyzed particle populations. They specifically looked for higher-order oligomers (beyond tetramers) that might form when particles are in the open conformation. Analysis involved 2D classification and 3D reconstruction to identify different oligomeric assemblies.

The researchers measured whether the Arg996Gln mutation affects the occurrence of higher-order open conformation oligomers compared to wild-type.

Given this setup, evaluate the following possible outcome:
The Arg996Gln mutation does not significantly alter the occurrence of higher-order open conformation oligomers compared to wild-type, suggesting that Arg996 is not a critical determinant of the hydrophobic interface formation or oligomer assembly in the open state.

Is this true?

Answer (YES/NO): NO